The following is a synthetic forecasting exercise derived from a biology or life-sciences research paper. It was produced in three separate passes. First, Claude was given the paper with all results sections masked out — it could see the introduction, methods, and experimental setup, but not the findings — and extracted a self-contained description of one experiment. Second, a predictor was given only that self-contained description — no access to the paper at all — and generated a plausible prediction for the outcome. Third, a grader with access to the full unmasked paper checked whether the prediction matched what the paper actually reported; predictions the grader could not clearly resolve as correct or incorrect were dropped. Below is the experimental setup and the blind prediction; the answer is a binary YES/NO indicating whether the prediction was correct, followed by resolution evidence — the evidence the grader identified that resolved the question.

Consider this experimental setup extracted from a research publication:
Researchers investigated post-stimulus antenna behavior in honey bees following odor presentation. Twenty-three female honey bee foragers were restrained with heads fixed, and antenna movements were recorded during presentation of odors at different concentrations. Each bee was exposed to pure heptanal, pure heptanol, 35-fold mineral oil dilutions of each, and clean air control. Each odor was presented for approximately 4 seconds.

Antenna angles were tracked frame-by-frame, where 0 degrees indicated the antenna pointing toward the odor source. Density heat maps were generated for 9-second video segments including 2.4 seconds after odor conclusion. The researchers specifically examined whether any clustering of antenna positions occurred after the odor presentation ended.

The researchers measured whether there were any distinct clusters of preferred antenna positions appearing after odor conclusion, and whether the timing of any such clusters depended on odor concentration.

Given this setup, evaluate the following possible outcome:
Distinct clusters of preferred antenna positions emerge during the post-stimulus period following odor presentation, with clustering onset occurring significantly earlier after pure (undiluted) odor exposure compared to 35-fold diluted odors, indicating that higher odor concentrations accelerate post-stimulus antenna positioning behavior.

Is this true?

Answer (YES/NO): NO